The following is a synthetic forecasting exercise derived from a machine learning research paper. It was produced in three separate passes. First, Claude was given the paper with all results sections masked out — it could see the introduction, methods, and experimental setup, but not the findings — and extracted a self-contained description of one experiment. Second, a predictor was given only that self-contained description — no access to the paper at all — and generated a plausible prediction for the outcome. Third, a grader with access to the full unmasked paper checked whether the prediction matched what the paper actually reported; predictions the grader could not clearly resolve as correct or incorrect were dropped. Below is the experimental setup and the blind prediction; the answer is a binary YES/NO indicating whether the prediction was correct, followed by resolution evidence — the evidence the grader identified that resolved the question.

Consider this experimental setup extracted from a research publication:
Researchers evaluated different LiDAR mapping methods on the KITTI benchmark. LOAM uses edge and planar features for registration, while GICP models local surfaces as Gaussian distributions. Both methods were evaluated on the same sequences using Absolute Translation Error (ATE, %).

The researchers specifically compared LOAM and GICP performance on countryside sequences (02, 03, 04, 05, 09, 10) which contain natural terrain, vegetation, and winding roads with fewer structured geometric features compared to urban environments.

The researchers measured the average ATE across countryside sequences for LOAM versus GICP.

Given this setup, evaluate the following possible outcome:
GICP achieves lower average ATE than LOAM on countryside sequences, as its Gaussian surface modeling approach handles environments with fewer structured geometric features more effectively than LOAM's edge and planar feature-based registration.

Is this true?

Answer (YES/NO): NO